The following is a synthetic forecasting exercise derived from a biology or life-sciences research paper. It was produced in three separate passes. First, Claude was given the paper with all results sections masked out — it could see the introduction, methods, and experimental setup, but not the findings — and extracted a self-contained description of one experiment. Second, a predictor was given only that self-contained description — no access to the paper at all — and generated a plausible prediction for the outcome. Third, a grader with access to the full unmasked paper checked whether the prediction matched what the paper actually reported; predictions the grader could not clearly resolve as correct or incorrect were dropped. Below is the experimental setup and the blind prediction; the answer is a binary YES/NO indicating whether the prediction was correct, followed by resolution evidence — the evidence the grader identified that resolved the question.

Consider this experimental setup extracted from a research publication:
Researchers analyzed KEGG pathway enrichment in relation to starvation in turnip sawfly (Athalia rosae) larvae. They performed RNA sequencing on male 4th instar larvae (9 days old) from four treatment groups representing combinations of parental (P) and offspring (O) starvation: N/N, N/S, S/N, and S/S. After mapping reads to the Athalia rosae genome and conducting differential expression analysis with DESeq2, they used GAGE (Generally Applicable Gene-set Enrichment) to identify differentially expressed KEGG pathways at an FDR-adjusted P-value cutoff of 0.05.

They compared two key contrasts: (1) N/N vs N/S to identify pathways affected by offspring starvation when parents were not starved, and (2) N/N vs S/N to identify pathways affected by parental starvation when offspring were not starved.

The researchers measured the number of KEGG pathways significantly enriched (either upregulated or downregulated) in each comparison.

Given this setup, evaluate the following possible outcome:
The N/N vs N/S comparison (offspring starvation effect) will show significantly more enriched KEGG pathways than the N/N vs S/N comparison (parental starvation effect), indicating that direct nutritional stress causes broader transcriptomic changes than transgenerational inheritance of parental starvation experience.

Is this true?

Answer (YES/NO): YES